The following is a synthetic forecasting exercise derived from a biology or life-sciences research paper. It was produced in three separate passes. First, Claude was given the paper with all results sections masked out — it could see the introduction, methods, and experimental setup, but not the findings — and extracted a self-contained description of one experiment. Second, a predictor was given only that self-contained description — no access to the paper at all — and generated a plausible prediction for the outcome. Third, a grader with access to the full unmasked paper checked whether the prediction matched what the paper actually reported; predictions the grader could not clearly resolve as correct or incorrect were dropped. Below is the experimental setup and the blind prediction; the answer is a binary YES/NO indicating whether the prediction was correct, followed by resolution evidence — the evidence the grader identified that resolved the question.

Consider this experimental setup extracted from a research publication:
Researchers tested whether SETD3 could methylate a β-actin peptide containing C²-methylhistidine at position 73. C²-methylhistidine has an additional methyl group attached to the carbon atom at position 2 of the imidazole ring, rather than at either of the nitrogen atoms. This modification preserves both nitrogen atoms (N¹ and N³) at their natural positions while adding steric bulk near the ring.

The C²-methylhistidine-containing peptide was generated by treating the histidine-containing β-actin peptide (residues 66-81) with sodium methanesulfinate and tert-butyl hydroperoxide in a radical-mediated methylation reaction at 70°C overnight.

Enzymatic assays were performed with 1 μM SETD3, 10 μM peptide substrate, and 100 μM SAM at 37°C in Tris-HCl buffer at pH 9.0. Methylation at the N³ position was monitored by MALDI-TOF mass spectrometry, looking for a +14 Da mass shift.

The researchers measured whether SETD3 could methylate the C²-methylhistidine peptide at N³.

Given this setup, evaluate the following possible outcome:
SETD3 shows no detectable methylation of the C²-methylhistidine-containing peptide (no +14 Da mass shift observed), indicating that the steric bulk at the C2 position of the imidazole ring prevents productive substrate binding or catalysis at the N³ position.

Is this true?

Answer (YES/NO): NO